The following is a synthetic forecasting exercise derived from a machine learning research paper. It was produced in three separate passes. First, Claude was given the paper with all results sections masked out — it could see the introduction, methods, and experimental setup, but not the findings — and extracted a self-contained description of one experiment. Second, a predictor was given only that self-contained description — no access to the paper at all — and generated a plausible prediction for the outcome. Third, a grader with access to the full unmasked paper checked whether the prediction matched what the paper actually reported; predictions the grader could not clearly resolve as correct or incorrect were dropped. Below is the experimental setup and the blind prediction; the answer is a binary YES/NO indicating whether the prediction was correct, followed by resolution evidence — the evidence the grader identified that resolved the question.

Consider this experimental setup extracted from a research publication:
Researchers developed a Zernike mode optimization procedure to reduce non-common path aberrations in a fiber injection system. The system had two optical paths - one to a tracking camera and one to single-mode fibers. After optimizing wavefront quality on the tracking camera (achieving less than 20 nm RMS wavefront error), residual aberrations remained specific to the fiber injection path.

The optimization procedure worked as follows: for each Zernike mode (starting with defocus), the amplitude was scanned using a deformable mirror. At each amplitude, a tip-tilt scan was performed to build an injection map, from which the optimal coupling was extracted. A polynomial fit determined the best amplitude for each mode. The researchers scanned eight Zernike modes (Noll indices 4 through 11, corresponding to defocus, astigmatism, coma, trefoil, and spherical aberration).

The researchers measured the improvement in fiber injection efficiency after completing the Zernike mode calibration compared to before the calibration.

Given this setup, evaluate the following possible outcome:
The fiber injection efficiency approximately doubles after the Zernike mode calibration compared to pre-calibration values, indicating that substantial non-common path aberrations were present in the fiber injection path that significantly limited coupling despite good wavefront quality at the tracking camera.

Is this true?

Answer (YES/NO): NO